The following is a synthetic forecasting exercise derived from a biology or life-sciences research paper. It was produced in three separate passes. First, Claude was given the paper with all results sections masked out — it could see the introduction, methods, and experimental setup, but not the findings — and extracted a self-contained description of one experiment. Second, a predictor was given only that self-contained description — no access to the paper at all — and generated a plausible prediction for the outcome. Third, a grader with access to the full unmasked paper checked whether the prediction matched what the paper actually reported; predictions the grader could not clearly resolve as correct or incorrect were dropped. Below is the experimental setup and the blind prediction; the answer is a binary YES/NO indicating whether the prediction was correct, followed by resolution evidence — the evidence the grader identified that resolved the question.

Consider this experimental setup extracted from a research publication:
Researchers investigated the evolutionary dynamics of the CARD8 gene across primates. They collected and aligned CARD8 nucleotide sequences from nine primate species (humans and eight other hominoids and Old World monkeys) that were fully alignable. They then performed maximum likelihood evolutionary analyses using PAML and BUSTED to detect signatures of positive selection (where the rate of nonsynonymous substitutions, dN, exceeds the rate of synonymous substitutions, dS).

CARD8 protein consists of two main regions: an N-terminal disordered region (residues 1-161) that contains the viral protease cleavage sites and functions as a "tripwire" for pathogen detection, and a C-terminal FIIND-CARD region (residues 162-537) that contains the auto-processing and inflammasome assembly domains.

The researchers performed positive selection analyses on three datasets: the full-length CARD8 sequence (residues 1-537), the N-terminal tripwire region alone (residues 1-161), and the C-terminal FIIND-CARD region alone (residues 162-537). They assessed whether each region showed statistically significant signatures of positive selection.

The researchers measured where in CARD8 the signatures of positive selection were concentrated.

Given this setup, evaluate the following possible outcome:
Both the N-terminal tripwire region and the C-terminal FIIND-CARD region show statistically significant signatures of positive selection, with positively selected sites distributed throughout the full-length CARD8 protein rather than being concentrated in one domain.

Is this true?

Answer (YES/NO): NO